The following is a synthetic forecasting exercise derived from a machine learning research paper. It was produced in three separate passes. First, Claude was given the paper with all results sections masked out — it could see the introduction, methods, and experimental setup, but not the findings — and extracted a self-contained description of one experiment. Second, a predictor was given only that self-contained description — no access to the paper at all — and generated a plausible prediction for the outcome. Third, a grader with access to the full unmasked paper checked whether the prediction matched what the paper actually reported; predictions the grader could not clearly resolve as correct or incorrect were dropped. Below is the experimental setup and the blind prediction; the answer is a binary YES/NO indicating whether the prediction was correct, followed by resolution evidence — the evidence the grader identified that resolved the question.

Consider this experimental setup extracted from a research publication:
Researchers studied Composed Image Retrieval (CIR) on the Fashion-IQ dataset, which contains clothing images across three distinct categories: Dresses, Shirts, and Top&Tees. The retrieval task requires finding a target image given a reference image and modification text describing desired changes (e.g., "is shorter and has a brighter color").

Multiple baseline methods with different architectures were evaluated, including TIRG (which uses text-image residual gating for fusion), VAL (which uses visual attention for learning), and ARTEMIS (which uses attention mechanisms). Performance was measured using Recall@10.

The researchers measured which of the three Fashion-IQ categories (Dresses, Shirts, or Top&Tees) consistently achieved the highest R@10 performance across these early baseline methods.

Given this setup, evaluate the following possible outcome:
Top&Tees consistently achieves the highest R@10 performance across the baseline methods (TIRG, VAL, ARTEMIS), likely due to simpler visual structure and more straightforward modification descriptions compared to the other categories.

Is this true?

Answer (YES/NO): YES